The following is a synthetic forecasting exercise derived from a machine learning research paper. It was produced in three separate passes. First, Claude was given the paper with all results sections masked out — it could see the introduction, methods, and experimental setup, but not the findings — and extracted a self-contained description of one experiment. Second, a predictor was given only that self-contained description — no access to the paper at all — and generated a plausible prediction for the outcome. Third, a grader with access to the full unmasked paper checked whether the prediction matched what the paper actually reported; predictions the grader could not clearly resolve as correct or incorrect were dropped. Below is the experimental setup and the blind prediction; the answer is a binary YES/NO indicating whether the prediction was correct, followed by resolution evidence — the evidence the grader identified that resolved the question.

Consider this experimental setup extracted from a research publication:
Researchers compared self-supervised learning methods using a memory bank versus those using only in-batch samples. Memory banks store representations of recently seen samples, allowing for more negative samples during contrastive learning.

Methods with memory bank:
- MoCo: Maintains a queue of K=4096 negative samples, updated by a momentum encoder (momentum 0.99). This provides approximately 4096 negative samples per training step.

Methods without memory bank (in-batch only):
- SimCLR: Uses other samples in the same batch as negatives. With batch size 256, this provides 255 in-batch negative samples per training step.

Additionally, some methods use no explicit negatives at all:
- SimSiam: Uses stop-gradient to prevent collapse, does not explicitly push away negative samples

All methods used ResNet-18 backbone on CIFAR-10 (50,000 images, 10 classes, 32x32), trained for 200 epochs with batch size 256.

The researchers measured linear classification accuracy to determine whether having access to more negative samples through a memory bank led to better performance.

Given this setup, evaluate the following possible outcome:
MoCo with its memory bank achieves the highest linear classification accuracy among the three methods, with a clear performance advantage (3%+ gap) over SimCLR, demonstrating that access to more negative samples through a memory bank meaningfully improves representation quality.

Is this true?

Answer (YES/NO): NO